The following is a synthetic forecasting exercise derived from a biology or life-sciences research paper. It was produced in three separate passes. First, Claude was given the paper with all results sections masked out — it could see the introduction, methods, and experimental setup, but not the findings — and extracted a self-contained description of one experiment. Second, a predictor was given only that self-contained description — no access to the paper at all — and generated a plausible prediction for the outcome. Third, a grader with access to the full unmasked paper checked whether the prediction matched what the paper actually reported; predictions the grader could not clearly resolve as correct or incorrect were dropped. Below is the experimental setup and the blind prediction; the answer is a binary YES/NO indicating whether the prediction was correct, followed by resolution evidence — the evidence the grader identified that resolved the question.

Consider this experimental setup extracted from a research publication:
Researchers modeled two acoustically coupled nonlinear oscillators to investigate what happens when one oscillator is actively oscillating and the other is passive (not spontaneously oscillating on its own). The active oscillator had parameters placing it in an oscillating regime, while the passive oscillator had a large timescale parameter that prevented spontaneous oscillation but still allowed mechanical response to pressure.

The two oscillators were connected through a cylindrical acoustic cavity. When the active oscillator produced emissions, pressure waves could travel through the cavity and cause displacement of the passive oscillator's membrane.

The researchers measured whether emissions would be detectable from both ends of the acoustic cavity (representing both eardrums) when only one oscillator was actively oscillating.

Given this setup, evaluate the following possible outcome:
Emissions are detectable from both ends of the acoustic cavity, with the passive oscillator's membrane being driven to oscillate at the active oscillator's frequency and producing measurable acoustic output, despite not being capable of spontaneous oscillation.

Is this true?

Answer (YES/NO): YES